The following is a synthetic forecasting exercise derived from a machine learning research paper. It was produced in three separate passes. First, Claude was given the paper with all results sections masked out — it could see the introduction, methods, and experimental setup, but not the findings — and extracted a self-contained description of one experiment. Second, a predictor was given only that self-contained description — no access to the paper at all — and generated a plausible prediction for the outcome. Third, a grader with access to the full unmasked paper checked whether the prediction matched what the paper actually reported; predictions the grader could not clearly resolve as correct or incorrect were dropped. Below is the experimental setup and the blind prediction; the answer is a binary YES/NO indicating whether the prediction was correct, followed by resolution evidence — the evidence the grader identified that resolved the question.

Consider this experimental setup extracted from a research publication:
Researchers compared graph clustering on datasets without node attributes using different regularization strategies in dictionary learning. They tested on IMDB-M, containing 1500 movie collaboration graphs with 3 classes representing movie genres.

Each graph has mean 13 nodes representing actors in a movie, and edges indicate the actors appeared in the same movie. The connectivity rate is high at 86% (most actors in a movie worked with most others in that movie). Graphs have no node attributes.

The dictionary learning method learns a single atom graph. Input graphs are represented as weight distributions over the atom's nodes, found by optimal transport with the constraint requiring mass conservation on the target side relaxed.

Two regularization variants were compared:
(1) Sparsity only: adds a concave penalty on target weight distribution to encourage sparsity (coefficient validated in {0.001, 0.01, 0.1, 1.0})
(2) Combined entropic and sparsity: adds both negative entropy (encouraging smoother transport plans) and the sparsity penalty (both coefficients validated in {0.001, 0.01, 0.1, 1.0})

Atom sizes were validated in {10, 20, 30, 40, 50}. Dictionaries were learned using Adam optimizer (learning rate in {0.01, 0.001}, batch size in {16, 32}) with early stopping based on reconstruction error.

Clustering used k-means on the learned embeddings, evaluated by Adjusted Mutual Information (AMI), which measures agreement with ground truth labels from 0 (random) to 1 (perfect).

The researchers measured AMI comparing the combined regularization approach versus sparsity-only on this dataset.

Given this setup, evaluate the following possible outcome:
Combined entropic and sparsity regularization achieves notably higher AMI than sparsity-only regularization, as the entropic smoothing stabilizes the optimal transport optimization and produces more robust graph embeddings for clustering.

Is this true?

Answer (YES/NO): NO